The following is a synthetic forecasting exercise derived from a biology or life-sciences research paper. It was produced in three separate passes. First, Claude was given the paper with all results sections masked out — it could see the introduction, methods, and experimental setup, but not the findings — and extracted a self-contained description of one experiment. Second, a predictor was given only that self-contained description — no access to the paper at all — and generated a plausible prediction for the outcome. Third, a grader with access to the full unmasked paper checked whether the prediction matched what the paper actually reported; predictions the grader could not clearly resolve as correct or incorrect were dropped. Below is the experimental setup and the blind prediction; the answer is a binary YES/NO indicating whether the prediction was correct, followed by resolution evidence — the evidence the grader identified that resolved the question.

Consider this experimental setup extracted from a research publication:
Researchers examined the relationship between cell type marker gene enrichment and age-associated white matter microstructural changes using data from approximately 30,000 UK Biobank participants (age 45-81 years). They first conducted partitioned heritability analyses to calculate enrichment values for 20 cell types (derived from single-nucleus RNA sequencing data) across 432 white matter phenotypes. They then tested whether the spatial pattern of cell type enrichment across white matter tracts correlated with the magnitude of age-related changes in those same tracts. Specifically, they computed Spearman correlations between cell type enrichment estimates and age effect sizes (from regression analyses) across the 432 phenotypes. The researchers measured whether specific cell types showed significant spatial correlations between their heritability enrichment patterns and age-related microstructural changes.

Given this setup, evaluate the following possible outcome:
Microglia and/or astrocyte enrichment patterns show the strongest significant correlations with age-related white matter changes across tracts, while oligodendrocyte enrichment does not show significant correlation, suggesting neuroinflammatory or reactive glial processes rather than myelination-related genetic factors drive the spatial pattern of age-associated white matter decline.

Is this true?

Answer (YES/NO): NO